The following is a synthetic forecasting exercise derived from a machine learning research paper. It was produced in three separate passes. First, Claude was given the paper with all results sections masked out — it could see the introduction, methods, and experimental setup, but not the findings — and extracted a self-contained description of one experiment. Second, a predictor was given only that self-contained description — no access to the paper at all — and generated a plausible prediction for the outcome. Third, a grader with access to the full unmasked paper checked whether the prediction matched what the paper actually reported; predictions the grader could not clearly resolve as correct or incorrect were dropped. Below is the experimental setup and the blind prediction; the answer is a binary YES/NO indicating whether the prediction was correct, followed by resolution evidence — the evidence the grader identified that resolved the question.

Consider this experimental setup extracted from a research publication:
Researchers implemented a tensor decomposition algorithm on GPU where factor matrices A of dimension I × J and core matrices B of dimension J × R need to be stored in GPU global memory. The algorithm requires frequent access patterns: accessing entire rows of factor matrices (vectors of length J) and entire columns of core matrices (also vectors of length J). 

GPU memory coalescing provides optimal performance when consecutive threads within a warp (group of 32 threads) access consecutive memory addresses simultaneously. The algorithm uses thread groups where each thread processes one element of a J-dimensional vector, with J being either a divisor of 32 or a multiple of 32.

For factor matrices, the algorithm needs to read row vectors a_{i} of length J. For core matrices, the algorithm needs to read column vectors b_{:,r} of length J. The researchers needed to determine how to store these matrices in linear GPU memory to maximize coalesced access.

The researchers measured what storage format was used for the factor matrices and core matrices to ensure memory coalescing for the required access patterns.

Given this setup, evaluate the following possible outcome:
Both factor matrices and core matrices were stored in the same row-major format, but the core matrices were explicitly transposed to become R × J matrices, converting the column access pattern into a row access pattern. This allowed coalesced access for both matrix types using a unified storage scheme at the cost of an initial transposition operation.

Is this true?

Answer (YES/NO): YES